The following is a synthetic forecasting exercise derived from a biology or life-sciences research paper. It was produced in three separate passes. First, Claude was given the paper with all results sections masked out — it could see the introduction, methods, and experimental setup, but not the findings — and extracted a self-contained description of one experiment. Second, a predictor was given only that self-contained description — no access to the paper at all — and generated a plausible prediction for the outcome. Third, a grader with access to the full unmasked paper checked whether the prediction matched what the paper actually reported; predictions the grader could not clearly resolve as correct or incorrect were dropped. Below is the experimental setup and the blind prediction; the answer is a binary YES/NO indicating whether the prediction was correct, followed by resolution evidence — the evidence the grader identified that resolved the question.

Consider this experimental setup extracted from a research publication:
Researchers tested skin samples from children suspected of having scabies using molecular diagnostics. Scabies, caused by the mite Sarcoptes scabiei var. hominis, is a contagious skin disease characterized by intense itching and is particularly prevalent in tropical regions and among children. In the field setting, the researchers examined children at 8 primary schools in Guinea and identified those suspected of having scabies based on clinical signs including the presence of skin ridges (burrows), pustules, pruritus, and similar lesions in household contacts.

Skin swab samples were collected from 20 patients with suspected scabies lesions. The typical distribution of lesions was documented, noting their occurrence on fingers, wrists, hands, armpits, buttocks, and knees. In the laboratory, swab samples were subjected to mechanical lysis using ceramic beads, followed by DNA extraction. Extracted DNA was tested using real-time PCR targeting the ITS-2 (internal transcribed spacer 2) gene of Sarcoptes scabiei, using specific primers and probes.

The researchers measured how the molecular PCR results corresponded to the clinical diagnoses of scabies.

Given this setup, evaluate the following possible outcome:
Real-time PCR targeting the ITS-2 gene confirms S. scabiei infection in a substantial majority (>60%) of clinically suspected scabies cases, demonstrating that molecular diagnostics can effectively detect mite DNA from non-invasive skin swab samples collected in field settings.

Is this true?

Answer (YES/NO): NO